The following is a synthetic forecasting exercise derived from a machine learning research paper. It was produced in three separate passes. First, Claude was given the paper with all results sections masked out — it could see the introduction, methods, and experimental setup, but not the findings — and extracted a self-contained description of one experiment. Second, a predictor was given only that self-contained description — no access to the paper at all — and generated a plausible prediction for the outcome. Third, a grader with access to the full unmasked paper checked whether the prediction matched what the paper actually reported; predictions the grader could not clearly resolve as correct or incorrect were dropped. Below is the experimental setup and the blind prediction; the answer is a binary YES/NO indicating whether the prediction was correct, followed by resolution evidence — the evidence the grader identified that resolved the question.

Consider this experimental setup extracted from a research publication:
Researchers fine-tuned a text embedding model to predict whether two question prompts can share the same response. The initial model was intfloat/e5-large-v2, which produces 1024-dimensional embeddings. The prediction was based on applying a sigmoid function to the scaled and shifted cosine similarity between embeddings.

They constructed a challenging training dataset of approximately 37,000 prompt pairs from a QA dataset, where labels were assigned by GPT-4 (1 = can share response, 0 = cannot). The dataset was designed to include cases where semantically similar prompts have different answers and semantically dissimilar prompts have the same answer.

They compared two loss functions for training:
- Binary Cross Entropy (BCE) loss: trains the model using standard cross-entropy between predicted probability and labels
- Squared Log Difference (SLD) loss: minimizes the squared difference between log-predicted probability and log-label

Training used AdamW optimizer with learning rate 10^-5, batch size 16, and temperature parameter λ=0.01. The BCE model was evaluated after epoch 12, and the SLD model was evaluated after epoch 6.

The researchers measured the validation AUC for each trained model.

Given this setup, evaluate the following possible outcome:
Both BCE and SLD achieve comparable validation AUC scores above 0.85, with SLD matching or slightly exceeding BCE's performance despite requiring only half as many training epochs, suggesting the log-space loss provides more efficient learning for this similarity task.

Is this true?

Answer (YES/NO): NO